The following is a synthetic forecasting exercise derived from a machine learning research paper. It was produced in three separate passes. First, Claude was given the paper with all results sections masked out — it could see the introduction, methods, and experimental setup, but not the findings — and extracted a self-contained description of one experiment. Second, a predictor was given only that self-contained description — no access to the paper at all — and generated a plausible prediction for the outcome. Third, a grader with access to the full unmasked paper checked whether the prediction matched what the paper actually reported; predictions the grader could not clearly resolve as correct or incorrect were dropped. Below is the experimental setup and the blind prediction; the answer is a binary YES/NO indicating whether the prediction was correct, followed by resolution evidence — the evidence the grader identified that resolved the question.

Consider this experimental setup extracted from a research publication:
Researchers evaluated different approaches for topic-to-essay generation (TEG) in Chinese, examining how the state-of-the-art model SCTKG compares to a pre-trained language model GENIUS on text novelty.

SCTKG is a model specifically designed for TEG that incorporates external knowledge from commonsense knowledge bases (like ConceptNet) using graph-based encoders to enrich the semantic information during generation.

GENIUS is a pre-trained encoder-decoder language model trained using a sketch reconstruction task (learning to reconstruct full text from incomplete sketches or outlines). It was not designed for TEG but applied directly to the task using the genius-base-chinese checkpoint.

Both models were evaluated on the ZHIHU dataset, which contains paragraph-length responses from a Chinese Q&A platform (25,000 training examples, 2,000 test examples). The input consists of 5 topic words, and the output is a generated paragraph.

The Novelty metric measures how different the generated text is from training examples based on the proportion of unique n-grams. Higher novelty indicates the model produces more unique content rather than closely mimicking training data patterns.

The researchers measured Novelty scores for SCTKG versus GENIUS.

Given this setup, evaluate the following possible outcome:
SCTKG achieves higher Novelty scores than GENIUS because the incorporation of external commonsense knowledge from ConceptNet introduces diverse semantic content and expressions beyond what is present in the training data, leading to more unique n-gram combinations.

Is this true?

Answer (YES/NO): NO